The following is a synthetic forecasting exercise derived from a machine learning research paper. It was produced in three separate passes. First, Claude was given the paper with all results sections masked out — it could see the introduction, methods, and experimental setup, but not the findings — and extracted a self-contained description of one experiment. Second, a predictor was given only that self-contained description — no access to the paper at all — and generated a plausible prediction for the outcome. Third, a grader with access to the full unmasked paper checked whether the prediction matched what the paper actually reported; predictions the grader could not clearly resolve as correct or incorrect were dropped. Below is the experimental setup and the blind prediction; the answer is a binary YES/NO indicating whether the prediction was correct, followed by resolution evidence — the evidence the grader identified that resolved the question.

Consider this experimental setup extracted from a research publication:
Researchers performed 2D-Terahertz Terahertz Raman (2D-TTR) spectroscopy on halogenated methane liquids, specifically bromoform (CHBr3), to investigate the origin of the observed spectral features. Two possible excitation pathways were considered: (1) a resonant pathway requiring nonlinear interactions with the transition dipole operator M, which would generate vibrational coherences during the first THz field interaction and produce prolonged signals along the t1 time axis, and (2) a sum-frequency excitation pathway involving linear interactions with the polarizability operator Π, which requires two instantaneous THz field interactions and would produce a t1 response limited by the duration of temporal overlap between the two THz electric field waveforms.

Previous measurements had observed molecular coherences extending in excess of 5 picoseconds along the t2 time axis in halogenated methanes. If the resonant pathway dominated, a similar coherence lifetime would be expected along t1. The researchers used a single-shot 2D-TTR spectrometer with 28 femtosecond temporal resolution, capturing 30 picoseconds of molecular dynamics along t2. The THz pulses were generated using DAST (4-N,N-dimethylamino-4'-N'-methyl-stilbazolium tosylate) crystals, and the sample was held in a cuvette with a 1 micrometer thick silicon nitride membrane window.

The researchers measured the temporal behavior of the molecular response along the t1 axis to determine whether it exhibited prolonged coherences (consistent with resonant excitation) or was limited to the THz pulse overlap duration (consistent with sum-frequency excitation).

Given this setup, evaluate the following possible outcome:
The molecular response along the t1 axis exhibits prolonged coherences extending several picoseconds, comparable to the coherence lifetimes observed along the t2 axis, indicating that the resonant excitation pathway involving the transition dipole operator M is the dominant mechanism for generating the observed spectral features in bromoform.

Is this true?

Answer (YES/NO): NO